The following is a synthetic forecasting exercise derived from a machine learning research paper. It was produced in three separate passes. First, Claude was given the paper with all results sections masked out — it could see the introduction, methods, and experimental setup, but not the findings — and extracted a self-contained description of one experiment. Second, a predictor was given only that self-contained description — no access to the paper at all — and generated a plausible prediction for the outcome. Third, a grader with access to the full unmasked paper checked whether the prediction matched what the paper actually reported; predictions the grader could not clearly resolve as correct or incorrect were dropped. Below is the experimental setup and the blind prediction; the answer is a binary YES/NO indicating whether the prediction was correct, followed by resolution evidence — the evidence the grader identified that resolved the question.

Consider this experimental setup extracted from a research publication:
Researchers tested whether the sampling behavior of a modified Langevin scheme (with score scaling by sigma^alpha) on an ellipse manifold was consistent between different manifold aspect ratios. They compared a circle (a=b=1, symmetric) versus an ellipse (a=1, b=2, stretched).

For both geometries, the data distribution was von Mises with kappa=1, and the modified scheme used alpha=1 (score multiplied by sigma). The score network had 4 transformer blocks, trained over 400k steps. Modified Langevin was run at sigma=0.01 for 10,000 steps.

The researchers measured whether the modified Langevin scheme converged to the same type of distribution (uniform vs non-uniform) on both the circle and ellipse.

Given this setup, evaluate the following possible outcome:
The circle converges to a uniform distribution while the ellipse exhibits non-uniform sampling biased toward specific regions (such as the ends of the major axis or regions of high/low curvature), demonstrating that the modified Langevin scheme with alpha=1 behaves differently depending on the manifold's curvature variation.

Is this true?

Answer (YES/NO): NO